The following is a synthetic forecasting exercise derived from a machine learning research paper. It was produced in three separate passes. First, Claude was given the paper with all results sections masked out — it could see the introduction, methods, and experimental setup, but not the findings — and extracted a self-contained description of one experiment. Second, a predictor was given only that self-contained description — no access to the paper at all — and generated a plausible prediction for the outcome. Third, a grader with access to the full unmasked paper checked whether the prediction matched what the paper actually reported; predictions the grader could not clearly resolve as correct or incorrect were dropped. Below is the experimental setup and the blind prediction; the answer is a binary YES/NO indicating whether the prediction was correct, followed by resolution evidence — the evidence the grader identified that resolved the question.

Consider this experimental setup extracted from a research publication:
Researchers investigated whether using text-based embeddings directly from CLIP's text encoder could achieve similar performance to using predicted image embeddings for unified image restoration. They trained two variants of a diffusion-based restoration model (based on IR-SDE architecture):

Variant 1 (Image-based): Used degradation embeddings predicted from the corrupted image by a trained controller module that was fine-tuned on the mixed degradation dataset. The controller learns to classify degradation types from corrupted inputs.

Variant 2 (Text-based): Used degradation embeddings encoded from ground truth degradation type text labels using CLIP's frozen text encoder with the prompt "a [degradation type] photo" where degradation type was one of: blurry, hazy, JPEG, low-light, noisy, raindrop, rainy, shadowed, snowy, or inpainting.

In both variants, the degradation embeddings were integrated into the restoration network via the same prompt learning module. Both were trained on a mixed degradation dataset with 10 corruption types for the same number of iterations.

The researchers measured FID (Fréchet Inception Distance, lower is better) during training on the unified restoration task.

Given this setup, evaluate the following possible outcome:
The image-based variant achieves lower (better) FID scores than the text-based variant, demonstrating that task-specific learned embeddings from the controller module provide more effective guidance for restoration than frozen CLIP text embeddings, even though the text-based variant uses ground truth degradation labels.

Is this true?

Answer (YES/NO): NO